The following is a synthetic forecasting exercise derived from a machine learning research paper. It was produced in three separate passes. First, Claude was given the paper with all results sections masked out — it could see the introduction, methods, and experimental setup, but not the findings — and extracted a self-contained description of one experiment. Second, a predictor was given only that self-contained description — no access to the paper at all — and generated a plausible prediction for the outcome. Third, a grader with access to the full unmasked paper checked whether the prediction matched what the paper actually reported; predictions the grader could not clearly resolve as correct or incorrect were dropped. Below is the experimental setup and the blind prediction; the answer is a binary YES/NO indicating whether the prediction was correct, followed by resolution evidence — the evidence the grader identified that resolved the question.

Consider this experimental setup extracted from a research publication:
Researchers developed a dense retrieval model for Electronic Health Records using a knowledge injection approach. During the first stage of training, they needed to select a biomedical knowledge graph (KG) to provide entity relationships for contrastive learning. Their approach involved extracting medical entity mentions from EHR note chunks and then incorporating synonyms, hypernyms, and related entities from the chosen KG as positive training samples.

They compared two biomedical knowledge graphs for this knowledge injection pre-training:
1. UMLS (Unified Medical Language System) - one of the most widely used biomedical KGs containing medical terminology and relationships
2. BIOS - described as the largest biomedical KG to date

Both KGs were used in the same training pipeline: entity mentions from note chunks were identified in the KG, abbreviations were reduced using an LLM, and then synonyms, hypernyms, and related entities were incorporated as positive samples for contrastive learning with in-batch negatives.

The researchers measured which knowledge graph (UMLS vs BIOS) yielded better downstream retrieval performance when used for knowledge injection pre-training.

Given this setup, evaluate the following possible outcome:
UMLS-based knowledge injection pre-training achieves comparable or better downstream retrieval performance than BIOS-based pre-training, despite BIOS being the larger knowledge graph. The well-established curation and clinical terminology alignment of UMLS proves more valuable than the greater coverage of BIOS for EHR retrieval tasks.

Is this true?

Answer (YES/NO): NO